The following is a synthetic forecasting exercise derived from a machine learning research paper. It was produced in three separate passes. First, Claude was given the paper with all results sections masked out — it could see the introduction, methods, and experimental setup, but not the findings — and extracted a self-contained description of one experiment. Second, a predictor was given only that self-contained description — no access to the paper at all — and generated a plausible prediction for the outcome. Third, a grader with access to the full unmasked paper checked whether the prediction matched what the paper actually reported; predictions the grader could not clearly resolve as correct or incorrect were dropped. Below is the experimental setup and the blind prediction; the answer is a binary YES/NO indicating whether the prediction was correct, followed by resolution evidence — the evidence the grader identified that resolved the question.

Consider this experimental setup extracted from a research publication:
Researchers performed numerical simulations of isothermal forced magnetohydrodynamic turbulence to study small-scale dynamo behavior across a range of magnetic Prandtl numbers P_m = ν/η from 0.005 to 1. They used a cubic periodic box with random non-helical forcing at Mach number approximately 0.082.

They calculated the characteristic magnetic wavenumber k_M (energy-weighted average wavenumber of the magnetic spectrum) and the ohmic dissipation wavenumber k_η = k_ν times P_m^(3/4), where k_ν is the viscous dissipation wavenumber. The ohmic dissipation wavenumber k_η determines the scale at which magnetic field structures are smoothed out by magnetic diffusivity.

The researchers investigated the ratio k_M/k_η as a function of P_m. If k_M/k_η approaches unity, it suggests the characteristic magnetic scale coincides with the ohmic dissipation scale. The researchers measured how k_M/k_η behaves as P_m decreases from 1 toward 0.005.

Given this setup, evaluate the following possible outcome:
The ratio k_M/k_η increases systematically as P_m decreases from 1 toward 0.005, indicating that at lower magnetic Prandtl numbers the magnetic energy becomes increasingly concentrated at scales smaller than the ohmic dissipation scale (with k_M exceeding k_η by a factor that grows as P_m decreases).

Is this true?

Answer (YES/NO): NO